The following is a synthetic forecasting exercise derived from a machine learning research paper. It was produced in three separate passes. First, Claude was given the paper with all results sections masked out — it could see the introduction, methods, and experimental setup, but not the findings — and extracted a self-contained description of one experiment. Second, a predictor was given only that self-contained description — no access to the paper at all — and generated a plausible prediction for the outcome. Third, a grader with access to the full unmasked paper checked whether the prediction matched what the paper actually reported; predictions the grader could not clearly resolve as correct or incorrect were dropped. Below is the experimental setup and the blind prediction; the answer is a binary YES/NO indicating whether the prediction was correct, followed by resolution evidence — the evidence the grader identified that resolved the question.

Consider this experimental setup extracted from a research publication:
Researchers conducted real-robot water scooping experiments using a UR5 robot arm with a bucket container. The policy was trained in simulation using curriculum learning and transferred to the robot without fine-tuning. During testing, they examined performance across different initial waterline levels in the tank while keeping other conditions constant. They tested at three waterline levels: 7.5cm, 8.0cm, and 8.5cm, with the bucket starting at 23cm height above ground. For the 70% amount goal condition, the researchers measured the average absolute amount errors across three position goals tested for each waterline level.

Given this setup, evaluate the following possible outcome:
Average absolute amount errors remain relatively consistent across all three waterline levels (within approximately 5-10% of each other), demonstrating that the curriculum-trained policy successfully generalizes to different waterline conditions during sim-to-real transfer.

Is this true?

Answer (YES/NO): NO